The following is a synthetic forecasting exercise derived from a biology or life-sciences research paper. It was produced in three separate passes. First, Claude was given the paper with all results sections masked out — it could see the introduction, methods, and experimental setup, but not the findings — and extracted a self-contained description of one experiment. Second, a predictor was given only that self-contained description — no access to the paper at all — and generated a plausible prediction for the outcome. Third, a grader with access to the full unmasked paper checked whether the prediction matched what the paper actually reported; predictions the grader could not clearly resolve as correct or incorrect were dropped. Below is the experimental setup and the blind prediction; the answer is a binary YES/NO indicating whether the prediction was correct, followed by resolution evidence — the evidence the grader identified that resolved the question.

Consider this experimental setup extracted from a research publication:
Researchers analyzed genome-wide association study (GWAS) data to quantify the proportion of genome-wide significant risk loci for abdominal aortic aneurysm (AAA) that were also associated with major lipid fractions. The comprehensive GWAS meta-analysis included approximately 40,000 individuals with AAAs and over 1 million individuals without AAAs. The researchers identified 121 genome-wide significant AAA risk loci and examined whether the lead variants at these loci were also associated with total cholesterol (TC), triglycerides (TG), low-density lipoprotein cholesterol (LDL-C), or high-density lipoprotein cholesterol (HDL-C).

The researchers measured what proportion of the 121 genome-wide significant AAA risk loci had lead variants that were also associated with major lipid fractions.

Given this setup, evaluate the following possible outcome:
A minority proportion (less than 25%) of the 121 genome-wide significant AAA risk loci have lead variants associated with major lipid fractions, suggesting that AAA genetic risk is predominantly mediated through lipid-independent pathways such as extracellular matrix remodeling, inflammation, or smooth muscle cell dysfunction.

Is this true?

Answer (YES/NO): NO